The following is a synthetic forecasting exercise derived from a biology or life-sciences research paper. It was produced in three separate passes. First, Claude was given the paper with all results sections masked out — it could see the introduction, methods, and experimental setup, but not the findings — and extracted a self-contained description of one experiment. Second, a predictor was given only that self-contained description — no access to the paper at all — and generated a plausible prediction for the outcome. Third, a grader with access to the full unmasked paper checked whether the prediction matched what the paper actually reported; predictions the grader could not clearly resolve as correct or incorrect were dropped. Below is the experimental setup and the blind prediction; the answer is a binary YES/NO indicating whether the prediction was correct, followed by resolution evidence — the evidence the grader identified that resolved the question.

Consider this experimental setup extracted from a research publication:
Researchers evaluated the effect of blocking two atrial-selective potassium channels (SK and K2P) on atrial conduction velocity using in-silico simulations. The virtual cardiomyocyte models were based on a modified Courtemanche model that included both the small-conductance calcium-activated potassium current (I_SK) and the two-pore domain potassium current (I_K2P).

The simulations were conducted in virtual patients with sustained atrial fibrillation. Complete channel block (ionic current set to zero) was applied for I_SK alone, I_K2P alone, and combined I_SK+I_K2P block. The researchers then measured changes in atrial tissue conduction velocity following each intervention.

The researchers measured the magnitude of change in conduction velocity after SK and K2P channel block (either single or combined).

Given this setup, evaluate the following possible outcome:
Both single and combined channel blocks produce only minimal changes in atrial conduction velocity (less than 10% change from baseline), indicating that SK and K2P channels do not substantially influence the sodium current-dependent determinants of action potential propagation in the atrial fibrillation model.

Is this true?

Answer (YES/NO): YES